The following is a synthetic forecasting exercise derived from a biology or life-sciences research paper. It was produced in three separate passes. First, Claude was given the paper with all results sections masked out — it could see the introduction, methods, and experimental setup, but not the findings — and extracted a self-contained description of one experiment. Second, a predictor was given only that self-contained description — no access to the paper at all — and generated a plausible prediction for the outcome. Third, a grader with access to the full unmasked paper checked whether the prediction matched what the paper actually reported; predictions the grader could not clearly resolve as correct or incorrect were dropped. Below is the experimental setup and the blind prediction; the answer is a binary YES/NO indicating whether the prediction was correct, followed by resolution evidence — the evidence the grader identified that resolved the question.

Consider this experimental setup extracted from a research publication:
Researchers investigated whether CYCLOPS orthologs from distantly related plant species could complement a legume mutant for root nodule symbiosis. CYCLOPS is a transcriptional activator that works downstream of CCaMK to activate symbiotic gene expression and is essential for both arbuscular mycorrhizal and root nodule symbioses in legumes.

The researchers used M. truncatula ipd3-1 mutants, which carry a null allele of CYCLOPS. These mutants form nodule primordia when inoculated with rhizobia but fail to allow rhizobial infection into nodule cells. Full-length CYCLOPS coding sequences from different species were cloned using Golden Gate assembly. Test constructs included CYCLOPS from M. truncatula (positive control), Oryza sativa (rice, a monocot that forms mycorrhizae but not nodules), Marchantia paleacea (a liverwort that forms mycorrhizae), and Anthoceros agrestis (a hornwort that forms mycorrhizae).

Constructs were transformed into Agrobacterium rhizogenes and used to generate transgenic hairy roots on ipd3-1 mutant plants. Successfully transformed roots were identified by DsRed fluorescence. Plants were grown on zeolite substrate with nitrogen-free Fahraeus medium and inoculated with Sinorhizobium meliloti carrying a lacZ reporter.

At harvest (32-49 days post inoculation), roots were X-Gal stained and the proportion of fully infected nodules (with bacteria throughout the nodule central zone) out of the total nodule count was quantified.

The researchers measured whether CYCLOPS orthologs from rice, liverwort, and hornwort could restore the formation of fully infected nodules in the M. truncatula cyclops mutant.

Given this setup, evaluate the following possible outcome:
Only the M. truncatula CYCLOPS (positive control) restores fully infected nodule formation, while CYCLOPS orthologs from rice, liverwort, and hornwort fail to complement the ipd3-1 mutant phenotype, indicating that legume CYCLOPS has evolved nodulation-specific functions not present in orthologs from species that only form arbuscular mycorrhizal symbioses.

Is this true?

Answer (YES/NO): NO